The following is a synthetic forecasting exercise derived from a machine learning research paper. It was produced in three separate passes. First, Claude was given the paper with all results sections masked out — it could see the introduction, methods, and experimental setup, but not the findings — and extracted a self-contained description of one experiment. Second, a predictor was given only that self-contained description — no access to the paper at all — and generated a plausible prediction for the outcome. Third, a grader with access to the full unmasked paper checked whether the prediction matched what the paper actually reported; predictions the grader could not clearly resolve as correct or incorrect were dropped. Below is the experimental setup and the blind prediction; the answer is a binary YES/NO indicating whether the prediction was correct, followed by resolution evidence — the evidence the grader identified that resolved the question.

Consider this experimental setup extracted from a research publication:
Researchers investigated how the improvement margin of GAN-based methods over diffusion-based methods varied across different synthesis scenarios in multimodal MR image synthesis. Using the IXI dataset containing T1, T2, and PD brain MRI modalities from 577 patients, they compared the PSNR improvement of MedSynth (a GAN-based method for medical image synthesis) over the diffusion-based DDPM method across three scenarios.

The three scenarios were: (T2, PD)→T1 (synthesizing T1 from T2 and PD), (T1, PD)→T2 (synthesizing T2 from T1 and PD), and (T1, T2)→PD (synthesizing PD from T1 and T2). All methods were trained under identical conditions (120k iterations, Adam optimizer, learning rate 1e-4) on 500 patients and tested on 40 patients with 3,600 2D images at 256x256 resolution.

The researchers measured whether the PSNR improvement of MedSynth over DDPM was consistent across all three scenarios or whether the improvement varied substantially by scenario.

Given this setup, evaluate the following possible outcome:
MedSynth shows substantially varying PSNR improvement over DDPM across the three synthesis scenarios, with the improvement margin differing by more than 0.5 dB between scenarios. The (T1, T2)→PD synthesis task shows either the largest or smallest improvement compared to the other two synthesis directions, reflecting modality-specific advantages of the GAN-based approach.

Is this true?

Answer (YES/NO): NO